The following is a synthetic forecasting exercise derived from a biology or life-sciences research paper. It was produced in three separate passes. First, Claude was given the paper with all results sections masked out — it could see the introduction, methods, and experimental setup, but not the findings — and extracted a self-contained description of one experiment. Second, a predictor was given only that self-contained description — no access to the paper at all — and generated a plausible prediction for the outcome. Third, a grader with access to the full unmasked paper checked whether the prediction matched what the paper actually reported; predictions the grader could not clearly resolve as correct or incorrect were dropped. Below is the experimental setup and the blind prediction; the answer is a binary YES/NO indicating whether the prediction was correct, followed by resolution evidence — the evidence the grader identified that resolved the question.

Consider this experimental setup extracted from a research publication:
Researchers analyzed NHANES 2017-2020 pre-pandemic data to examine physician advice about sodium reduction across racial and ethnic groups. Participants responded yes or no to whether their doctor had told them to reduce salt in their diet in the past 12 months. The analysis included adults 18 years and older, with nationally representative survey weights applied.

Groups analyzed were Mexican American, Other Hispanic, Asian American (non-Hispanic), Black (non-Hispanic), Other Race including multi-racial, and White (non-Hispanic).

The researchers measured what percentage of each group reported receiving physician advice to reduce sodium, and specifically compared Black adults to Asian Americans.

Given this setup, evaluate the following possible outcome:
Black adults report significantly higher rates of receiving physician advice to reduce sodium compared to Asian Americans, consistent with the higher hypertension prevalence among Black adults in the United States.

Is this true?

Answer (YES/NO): YES